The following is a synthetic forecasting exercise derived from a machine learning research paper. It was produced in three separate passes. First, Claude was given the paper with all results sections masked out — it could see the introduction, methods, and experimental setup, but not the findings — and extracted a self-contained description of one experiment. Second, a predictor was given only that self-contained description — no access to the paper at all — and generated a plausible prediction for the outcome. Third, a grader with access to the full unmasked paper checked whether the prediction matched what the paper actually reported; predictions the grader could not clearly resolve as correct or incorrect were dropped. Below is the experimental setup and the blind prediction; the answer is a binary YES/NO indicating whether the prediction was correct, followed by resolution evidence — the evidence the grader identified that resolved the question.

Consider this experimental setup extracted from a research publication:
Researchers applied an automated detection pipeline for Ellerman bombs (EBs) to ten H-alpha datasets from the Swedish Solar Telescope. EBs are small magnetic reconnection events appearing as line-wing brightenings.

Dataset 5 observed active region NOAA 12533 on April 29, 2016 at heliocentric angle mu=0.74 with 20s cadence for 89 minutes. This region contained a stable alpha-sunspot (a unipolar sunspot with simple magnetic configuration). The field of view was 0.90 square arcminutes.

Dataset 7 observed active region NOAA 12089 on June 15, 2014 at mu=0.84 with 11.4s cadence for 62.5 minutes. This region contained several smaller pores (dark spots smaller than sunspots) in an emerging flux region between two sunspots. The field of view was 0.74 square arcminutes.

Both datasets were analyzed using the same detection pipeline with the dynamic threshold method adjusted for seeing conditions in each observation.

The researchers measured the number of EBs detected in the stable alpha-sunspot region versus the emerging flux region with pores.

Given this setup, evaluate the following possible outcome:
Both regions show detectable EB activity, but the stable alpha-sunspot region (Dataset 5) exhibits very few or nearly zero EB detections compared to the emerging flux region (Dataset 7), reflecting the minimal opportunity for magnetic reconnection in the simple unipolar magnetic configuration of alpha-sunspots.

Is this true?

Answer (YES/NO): NO